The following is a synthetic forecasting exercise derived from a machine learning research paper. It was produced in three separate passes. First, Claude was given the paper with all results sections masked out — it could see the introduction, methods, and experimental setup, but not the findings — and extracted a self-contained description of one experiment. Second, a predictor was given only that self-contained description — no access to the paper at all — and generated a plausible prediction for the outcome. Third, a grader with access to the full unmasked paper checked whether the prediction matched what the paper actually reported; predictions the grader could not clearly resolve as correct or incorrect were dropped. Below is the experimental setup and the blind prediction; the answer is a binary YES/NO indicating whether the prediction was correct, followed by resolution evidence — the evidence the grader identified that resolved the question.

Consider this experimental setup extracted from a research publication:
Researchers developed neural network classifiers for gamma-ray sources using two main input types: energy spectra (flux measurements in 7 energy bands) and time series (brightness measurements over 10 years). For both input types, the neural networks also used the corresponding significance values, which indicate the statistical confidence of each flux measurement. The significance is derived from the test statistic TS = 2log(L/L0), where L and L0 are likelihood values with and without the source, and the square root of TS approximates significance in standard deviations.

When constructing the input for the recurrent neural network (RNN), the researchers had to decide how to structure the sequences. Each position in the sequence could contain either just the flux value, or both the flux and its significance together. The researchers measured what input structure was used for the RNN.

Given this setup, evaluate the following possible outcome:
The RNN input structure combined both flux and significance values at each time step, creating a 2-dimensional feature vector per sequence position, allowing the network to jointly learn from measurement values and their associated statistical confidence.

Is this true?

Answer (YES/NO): YES